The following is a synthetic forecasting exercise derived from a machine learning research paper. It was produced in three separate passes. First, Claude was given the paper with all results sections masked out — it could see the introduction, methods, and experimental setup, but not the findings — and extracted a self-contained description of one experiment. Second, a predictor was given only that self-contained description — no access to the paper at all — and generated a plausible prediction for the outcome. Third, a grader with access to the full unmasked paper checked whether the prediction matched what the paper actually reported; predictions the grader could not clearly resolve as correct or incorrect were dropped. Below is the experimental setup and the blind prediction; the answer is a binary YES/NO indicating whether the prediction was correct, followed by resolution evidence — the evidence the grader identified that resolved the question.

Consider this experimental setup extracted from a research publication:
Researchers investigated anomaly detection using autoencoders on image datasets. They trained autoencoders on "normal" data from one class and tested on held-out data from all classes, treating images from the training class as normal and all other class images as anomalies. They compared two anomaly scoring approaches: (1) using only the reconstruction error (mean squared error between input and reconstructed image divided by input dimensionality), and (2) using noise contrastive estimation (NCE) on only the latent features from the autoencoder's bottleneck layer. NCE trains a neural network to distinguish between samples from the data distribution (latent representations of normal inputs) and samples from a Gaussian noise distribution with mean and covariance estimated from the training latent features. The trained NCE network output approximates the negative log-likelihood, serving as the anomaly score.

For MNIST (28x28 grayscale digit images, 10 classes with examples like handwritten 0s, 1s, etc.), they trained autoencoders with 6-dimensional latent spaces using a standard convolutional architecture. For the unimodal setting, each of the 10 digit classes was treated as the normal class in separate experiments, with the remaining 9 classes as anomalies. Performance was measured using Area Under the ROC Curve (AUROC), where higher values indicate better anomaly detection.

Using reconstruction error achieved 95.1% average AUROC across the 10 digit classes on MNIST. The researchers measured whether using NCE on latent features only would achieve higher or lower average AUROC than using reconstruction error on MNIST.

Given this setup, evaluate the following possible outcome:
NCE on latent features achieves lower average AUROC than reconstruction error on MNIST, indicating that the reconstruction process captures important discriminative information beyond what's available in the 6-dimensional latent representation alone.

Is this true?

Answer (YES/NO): YES